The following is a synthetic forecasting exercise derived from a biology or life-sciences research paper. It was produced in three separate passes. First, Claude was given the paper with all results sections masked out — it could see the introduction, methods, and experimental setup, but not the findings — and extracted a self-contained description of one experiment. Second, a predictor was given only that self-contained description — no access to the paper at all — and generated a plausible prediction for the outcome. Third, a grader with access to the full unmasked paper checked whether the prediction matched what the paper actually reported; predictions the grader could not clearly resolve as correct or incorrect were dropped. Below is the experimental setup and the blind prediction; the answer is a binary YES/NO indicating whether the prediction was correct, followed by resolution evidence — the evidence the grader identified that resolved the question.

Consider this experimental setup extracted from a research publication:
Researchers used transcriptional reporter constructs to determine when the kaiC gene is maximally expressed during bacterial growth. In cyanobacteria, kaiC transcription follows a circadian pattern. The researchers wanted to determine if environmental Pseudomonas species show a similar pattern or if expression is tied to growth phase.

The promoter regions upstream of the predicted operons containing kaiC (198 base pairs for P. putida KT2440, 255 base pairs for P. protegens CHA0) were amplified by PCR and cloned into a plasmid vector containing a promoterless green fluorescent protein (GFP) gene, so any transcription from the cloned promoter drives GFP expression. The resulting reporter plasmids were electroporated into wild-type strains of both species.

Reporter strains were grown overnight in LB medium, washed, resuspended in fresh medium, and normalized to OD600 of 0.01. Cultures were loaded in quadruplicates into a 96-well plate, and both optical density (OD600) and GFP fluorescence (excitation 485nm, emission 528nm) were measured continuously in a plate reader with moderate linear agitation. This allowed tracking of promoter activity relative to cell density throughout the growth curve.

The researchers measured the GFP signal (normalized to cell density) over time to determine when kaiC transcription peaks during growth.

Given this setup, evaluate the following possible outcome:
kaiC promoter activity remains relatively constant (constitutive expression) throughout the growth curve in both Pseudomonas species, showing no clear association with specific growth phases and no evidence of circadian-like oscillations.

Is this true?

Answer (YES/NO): NO